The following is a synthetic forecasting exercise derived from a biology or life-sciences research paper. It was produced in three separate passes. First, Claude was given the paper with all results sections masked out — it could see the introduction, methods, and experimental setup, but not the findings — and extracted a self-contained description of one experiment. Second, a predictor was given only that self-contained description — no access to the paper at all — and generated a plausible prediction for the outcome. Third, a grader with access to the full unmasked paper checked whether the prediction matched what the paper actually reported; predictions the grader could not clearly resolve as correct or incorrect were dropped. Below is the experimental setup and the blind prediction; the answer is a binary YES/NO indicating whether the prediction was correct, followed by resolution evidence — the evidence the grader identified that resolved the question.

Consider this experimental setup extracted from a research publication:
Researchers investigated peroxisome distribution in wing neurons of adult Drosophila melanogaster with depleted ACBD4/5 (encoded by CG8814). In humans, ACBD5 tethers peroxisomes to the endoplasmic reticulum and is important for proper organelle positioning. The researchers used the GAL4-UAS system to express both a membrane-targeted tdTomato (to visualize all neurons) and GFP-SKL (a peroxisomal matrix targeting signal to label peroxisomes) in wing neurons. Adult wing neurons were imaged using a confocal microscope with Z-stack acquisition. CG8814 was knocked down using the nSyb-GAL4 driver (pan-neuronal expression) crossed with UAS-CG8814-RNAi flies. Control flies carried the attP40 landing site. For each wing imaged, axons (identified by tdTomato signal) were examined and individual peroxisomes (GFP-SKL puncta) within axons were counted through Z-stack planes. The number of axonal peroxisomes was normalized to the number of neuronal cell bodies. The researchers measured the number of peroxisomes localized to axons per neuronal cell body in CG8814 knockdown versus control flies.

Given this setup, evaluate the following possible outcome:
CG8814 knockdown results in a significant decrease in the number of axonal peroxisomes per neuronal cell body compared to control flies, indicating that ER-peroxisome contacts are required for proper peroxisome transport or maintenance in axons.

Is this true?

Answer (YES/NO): NO